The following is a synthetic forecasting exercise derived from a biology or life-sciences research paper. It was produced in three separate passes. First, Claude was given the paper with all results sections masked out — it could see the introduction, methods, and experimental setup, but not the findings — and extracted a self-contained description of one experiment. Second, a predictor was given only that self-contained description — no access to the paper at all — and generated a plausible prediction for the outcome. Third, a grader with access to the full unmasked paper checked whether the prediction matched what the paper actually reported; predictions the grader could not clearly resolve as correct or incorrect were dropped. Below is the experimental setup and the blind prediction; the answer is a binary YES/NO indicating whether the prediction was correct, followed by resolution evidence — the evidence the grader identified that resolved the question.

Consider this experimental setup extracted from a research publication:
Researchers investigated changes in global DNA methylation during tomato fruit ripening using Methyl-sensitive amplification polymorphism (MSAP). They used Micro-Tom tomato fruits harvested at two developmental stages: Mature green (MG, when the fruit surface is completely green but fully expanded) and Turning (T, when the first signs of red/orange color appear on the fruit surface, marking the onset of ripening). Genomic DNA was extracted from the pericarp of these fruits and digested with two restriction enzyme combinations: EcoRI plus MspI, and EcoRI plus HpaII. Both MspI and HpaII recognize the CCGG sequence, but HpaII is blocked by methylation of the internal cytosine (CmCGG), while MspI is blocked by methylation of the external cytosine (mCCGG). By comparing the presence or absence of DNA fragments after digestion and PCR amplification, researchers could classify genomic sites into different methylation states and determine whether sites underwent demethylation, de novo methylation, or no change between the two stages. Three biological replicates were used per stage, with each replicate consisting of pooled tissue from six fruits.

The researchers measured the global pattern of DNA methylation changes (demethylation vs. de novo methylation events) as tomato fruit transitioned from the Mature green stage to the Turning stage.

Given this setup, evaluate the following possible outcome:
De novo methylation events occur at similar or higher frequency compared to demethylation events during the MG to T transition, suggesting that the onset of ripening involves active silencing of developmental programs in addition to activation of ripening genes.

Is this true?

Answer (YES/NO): NO